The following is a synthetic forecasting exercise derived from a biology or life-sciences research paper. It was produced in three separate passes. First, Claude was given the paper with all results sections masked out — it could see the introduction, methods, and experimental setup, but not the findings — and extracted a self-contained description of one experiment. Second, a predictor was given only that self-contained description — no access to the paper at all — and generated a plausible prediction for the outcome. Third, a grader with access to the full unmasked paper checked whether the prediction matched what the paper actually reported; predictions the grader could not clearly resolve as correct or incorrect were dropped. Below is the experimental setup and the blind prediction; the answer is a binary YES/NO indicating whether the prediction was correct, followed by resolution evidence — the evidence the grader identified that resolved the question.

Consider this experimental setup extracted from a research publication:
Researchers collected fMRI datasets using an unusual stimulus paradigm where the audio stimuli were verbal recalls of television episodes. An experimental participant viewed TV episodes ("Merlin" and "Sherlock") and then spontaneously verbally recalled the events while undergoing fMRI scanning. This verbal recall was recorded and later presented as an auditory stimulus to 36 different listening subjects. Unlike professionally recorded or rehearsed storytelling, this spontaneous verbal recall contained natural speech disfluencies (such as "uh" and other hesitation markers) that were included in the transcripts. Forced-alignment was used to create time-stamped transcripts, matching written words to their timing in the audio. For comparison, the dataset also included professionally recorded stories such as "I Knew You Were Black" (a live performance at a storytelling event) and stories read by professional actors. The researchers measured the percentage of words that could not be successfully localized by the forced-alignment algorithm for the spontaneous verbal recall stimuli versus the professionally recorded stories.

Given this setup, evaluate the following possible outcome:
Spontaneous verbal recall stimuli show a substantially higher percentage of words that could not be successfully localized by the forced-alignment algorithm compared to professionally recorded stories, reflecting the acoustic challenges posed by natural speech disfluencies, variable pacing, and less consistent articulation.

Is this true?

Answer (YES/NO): YES